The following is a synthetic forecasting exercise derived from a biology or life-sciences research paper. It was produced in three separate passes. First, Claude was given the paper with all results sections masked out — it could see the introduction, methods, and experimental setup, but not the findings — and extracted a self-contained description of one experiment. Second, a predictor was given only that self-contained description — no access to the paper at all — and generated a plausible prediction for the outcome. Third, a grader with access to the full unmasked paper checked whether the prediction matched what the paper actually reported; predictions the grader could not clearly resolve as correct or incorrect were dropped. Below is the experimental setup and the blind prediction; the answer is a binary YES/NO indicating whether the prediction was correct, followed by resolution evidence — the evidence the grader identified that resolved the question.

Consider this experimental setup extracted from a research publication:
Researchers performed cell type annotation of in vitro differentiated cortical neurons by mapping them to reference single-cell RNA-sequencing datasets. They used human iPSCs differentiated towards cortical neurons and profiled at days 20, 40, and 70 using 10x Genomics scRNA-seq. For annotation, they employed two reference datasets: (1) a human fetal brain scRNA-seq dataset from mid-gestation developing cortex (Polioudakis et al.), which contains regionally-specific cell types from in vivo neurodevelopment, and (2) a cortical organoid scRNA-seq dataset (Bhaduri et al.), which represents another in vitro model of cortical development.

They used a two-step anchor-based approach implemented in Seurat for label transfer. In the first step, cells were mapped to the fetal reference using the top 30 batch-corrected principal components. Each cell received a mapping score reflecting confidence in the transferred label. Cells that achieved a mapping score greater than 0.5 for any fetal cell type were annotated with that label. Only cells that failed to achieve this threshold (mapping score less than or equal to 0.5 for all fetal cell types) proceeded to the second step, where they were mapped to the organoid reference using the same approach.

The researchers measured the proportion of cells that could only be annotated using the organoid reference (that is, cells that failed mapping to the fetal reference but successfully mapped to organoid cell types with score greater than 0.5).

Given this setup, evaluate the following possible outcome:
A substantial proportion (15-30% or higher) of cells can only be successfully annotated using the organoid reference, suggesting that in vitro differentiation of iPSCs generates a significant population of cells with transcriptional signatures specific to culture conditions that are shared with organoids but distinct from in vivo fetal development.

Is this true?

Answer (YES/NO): YES